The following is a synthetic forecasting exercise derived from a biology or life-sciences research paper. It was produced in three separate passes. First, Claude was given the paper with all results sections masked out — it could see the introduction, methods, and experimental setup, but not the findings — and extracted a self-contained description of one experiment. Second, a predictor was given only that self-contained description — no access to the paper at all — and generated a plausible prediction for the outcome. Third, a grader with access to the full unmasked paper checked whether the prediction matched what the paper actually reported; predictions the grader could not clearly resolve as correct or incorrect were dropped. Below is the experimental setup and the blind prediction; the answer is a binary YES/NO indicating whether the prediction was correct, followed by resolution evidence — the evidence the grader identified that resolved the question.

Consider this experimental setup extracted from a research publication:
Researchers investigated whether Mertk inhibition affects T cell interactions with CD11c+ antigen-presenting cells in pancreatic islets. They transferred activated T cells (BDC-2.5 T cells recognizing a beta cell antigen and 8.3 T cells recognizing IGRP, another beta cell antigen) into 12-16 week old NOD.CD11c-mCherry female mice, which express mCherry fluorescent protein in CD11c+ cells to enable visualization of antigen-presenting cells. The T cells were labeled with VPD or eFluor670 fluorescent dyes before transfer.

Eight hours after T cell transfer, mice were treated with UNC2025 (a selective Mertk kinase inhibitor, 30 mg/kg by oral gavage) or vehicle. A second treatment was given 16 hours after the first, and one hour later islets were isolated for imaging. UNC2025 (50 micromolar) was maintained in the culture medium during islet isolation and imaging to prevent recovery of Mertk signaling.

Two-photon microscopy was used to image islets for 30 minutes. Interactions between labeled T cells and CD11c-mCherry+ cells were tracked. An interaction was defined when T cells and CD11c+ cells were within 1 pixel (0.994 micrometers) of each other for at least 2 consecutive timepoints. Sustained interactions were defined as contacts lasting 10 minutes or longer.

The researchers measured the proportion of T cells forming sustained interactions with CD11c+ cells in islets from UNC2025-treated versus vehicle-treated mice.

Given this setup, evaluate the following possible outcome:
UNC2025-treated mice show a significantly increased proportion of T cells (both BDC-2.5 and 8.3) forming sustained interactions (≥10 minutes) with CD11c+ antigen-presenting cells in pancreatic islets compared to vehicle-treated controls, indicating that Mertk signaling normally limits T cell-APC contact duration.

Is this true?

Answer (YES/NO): YES